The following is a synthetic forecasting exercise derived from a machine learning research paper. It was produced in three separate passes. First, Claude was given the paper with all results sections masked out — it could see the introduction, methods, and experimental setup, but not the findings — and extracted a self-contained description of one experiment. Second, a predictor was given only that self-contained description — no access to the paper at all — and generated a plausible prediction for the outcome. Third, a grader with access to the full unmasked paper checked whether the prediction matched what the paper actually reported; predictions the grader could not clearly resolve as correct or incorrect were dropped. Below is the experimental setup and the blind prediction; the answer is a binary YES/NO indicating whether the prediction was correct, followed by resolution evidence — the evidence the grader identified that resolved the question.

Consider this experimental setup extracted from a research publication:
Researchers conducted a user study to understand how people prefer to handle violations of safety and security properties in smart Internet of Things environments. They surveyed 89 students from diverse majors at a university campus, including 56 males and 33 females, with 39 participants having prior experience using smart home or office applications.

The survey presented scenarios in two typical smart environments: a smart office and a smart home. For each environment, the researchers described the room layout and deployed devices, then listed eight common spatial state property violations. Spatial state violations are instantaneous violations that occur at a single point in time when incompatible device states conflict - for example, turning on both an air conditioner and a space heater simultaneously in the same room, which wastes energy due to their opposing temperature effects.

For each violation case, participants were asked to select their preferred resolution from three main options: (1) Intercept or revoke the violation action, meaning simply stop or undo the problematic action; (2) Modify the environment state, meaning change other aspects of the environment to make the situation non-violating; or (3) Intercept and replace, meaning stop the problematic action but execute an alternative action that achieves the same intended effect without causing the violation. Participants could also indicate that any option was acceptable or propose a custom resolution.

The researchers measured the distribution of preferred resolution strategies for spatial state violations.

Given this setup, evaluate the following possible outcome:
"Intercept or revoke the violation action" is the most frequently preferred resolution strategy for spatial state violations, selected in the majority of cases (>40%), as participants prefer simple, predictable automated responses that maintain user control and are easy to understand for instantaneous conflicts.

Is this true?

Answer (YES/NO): NO